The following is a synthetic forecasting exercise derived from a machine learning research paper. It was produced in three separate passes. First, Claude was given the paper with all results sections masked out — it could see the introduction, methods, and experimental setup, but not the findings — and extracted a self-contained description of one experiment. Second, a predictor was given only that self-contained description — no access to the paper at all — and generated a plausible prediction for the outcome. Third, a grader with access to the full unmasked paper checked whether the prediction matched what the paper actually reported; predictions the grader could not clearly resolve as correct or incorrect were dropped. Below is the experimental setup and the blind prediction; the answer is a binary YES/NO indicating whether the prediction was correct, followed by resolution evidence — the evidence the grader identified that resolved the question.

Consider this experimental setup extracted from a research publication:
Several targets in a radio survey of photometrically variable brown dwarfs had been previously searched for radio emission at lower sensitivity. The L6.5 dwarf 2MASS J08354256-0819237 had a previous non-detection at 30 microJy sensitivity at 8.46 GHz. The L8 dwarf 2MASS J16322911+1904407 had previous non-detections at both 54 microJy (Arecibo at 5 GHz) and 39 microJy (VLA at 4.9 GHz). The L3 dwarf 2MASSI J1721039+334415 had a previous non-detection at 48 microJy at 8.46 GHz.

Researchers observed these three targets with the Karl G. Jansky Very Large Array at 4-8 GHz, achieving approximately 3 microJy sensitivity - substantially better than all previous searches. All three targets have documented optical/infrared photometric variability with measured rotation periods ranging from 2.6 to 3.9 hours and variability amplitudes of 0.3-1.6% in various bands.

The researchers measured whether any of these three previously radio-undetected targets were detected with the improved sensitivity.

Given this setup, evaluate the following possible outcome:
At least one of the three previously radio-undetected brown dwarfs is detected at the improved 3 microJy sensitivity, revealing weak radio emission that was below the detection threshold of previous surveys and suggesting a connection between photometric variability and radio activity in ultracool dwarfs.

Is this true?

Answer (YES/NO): NO